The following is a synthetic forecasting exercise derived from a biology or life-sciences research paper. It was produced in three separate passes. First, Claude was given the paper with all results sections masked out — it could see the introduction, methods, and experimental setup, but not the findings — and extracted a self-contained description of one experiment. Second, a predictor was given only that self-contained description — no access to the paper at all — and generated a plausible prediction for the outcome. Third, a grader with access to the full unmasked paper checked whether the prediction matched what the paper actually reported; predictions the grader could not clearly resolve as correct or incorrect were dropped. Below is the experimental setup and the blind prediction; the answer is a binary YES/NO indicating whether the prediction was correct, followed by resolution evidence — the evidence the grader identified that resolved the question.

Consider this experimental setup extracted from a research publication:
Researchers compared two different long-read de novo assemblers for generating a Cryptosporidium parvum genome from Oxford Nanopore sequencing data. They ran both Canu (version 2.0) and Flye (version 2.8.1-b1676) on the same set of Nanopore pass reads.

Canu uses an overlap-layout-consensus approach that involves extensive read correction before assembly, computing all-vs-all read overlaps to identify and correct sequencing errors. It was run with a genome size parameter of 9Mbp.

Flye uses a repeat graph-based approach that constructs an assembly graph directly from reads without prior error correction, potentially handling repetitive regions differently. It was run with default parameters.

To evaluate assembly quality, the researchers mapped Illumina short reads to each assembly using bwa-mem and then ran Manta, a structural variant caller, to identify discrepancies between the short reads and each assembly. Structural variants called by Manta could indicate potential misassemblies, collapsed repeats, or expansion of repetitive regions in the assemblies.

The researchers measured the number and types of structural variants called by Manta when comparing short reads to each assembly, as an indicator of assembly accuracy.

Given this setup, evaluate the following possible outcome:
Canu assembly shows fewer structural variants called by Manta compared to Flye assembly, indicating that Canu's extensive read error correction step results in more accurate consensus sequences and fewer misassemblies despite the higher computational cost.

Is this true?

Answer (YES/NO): YES